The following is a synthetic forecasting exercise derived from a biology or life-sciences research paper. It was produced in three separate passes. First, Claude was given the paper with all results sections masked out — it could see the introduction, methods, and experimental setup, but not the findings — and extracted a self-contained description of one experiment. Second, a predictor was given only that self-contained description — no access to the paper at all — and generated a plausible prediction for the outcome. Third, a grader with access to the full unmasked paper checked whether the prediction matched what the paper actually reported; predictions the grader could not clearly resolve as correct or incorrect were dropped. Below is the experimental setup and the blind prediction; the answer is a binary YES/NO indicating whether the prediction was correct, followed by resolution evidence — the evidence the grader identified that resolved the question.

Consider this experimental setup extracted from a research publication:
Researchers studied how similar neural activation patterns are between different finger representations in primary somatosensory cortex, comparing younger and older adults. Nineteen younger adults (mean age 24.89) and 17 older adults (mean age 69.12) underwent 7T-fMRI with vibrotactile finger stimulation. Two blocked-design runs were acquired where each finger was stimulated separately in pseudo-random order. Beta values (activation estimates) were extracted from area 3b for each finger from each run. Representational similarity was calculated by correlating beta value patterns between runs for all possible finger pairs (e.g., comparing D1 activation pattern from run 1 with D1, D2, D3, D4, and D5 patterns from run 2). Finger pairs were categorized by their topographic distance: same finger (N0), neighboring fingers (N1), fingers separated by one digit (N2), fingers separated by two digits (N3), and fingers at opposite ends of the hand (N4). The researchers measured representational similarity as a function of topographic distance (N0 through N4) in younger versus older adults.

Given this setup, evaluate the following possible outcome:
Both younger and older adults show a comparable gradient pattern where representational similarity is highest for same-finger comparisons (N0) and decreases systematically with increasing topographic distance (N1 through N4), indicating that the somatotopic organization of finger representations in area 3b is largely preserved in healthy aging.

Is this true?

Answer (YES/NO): NO